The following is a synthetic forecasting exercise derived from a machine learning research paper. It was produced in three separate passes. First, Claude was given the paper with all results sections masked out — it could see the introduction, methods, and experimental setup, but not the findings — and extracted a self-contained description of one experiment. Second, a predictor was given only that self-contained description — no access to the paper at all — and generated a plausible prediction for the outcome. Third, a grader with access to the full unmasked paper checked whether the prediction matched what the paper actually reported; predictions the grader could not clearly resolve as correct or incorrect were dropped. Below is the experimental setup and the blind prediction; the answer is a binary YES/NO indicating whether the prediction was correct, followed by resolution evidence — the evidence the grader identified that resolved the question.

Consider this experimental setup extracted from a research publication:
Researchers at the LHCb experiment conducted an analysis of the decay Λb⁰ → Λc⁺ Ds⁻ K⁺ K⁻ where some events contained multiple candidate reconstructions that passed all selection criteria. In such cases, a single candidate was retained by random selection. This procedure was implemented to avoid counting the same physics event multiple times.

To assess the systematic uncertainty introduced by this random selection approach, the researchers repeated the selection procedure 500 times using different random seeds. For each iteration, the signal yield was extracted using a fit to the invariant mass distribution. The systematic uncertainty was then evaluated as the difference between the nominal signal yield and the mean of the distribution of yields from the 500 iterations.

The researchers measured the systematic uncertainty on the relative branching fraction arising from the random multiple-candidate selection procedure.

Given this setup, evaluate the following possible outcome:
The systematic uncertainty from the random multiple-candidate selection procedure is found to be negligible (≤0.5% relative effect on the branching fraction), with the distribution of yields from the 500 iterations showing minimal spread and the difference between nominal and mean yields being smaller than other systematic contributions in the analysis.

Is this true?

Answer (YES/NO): NO